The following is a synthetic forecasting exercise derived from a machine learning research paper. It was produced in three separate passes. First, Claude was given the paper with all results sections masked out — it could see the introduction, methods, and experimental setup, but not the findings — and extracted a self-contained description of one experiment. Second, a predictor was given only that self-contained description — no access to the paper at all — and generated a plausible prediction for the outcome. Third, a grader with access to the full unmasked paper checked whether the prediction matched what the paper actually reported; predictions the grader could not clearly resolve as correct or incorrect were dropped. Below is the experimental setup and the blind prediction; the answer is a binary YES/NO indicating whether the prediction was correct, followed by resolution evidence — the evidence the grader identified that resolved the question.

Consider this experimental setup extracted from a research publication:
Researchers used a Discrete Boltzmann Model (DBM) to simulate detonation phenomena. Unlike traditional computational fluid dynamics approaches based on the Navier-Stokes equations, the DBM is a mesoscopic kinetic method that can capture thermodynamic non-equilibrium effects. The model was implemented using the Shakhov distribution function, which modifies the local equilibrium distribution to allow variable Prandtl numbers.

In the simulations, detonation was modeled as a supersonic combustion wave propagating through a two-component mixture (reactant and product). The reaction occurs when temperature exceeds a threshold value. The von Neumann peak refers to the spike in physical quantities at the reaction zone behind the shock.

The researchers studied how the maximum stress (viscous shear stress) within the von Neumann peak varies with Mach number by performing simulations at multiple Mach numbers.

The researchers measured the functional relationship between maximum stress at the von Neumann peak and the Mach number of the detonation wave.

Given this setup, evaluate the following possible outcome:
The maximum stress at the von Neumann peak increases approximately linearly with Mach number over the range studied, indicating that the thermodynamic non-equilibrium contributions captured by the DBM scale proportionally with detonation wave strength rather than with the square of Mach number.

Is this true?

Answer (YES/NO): NO